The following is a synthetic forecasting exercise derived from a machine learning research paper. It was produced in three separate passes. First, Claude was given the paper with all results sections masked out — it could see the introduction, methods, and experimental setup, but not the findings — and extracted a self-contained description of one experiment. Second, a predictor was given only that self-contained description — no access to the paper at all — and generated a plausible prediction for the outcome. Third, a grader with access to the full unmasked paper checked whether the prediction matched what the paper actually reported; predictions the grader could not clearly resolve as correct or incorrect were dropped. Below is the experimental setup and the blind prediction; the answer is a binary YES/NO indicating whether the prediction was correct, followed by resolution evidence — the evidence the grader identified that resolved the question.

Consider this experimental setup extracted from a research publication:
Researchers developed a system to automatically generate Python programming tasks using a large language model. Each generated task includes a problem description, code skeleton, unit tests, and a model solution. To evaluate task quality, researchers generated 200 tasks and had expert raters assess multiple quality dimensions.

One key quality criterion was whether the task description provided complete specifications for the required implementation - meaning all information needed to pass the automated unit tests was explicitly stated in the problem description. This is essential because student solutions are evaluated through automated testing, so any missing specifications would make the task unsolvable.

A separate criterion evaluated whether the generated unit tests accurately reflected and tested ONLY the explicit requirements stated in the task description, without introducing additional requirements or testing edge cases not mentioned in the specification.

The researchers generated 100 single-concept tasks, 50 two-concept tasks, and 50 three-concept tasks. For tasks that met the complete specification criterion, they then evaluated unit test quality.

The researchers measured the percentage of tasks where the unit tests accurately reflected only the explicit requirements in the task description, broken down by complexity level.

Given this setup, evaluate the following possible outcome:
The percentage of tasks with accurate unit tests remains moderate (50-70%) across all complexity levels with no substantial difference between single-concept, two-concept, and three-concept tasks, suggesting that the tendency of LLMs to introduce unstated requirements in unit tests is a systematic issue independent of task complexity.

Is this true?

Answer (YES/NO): NO